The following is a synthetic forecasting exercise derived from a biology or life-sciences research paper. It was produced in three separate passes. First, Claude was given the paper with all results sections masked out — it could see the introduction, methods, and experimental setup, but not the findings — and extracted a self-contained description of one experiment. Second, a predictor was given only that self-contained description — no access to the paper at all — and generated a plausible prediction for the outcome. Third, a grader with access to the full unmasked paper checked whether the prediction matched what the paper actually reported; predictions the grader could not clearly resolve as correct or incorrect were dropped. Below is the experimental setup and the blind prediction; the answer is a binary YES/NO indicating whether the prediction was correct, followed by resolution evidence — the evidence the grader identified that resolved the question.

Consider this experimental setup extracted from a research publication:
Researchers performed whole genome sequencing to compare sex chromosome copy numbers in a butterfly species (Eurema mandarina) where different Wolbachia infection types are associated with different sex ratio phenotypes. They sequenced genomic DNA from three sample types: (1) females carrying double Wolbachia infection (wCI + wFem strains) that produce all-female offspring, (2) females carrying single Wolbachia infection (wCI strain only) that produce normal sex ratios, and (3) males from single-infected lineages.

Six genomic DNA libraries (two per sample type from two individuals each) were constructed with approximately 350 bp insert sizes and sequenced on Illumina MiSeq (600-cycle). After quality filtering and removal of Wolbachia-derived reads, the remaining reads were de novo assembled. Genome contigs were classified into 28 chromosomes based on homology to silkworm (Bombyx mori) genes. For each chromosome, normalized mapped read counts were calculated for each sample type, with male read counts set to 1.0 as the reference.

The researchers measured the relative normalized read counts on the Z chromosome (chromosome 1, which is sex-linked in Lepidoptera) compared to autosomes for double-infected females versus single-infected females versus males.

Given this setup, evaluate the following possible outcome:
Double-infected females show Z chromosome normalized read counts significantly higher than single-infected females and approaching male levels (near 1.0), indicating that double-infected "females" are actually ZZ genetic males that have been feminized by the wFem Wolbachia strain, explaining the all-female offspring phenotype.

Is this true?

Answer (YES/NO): NO